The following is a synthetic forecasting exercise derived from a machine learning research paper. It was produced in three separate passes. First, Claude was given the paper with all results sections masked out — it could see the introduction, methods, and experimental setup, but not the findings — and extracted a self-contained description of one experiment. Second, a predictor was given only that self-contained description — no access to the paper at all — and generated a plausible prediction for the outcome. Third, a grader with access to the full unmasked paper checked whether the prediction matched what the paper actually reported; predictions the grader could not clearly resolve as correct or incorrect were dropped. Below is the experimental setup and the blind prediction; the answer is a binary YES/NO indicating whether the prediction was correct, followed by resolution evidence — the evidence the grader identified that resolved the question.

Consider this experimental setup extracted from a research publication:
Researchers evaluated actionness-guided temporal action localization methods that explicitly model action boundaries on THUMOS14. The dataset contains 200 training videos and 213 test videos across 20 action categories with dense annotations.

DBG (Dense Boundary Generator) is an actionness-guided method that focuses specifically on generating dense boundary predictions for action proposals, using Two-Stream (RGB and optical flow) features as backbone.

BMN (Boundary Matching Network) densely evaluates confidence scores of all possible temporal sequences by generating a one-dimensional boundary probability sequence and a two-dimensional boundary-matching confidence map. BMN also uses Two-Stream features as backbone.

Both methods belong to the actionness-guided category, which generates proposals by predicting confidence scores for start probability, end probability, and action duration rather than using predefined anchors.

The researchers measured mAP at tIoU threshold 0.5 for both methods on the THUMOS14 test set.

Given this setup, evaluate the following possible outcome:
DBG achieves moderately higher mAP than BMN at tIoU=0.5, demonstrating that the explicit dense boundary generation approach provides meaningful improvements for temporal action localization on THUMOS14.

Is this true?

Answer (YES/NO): YES